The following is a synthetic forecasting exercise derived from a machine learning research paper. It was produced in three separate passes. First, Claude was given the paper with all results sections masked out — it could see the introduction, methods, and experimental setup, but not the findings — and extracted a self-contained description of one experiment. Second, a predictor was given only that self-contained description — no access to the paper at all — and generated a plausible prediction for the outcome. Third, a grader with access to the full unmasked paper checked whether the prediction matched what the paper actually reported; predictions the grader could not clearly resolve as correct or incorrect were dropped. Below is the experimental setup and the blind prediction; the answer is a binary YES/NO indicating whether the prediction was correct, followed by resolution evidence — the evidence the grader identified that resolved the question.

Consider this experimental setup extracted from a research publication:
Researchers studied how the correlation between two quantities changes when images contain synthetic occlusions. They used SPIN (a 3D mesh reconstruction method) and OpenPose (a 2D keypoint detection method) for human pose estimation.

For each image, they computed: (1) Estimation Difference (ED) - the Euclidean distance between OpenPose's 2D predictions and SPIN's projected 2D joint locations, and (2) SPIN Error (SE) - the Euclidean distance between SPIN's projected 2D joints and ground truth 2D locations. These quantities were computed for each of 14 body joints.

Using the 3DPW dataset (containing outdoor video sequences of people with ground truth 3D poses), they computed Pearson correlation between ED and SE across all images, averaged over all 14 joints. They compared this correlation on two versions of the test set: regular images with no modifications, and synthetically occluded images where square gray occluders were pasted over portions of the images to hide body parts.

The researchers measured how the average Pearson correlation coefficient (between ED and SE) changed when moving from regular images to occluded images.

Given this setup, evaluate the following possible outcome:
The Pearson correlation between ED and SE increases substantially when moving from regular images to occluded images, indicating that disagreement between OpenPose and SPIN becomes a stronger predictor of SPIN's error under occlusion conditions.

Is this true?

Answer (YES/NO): YES